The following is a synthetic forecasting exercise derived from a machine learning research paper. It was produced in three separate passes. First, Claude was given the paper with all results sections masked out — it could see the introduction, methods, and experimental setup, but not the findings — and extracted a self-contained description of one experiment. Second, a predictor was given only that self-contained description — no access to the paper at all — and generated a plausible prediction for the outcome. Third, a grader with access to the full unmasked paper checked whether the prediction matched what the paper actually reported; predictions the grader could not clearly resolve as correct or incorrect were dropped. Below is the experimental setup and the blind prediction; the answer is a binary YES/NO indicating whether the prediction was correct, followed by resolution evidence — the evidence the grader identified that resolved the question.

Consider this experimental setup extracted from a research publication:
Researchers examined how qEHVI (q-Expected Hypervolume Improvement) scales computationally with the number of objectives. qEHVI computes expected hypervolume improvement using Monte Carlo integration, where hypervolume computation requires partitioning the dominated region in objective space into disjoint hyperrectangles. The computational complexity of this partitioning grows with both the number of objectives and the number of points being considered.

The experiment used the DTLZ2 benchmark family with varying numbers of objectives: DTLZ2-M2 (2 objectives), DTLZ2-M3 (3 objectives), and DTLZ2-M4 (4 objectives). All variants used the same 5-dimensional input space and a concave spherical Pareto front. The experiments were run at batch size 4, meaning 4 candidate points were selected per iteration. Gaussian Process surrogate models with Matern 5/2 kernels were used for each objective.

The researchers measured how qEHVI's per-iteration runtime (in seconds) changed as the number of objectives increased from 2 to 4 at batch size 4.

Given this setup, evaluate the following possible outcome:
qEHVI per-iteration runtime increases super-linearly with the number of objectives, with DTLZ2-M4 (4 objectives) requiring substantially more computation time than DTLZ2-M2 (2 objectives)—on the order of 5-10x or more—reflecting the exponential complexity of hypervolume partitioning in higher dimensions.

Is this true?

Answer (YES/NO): YES